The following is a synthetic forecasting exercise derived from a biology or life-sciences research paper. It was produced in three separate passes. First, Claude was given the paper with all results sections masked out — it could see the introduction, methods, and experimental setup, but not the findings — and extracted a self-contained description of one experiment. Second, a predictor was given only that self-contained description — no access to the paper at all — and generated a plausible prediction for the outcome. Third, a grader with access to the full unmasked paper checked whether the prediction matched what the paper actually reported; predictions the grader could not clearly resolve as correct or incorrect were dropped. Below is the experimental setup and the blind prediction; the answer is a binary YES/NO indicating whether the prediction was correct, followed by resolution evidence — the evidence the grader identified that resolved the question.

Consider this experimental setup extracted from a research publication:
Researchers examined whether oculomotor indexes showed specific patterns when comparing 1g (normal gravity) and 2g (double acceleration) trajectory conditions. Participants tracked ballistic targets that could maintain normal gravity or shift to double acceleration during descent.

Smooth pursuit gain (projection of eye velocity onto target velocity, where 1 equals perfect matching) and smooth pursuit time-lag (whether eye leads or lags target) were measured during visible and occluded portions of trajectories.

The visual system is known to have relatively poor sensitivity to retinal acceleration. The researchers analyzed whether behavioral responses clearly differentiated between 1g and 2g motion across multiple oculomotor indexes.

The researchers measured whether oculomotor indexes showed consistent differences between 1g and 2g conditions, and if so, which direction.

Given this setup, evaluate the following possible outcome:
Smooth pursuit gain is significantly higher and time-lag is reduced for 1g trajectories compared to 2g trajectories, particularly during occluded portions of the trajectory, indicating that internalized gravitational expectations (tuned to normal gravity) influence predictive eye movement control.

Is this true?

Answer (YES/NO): NO